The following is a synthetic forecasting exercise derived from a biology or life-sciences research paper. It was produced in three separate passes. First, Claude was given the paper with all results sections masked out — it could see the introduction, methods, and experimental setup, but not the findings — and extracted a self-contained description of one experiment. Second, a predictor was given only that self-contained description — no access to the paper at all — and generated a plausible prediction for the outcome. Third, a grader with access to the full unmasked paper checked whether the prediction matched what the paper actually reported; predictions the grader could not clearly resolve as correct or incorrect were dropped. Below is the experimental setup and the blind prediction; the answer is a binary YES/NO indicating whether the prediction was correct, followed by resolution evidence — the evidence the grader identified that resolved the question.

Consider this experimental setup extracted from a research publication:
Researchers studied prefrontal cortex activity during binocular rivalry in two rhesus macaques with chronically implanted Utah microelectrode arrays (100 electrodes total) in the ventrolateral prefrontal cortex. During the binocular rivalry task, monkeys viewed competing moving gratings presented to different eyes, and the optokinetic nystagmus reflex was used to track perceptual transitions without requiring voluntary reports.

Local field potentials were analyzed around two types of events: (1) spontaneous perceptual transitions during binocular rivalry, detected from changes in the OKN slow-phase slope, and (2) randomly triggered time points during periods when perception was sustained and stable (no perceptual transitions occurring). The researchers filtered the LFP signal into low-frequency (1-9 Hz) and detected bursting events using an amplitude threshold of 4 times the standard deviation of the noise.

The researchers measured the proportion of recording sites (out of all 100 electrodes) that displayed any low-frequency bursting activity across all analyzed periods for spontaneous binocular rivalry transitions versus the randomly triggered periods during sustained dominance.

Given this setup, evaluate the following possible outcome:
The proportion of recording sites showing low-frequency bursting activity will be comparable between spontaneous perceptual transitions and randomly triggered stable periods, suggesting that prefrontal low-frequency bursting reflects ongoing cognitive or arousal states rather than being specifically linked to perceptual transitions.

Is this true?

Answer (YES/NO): NO